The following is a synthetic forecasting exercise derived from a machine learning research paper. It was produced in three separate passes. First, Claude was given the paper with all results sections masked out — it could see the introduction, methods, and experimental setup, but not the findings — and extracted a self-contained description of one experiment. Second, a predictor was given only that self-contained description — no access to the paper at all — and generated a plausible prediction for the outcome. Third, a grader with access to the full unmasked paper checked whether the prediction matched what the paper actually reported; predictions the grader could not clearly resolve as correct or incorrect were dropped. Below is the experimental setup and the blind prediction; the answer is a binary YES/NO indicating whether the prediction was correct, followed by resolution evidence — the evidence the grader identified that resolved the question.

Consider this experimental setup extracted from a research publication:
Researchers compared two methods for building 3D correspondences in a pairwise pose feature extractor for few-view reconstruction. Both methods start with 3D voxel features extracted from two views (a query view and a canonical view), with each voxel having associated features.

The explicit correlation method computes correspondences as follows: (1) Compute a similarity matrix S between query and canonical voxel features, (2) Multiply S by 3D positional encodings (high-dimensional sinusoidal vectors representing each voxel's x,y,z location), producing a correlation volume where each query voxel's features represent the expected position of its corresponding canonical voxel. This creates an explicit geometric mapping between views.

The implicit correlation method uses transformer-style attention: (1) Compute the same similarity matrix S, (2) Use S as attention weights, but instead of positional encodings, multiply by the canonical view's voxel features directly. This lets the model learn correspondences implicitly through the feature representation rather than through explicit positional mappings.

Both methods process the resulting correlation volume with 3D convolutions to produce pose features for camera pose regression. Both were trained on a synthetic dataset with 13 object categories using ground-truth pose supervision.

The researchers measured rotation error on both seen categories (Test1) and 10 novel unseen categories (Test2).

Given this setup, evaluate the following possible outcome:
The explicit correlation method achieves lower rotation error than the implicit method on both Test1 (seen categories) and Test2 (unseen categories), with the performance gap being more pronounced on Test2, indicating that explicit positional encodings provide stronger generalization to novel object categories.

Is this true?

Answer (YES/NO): YES